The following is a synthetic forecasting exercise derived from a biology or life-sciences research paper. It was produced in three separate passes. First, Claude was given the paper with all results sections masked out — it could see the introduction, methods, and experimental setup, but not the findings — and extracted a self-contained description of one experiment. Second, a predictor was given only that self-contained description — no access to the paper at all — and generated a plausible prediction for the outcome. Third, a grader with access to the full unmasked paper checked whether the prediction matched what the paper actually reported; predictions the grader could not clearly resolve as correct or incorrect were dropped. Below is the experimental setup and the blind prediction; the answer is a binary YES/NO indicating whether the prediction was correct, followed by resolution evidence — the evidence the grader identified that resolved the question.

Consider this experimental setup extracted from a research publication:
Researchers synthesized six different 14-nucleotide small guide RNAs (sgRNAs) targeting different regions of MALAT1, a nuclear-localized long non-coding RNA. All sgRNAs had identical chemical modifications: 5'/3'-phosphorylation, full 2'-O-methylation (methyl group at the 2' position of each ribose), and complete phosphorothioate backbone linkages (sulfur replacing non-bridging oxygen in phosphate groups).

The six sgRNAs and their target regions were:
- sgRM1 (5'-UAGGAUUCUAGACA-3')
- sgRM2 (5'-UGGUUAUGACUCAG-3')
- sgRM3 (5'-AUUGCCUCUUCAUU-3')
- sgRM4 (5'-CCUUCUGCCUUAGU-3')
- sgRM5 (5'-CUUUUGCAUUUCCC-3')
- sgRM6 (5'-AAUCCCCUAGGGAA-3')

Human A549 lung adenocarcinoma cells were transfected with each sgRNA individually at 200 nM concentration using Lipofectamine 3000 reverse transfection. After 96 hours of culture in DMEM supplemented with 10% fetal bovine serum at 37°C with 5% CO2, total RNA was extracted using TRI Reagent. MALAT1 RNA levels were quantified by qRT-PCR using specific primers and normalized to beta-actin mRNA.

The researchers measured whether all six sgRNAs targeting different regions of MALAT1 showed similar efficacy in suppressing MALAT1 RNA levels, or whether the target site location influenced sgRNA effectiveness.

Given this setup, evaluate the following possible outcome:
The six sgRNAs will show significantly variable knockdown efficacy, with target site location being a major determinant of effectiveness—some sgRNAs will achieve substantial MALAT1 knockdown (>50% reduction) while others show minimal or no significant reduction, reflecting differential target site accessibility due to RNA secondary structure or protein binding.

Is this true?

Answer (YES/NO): YES